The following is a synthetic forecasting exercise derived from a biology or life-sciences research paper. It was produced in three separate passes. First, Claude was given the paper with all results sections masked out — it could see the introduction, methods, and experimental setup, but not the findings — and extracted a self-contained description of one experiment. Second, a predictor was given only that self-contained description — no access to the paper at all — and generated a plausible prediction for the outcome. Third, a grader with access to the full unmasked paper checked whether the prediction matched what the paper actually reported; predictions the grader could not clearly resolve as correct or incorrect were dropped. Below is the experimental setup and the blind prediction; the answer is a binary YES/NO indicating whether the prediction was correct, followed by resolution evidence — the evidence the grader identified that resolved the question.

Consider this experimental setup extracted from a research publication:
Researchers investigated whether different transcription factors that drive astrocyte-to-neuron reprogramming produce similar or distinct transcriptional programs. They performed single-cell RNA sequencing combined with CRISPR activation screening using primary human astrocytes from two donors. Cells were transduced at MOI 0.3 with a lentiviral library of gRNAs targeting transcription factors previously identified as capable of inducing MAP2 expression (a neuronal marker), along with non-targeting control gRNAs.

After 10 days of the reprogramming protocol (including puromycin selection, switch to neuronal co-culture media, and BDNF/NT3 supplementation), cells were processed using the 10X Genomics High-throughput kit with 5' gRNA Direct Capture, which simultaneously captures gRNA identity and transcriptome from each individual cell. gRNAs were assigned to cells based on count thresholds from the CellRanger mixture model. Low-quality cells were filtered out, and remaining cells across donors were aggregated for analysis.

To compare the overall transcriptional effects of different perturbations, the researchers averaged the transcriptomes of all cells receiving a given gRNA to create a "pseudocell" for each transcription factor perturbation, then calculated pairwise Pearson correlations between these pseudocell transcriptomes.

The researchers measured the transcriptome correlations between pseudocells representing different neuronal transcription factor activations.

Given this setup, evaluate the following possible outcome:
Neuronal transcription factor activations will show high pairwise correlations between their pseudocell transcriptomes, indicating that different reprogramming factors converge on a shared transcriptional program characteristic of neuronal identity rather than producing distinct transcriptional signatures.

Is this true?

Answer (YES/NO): NO